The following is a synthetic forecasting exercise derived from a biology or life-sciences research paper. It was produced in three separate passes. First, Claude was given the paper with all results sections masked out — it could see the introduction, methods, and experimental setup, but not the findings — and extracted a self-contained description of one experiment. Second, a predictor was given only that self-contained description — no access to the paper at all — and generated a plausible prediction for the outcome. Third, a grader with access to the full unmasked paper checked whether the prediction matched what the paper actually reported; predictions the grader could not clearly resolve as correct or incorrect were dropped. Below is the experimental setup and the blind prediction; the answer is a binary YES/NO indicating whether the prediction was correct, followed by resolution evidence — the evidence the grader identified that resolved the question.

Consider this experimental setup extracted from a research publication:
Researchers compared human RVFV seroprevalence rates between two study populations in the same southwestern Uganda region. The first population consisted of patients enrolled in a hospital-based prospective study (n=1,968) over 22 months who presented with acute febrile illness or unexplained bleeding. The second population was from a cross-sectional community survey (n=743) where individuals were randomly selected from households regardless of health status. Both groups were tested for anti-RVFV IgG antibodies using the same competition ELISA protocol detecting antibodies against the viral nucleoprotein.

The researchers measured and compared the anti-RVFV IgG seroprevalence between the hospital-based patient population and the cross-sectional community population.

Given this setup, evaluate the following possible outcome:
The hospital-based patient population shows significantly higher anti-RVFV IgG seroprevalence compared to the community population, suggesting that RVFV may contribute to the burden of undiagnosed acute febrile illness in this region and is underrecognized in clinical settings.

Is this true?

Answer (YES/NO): NO